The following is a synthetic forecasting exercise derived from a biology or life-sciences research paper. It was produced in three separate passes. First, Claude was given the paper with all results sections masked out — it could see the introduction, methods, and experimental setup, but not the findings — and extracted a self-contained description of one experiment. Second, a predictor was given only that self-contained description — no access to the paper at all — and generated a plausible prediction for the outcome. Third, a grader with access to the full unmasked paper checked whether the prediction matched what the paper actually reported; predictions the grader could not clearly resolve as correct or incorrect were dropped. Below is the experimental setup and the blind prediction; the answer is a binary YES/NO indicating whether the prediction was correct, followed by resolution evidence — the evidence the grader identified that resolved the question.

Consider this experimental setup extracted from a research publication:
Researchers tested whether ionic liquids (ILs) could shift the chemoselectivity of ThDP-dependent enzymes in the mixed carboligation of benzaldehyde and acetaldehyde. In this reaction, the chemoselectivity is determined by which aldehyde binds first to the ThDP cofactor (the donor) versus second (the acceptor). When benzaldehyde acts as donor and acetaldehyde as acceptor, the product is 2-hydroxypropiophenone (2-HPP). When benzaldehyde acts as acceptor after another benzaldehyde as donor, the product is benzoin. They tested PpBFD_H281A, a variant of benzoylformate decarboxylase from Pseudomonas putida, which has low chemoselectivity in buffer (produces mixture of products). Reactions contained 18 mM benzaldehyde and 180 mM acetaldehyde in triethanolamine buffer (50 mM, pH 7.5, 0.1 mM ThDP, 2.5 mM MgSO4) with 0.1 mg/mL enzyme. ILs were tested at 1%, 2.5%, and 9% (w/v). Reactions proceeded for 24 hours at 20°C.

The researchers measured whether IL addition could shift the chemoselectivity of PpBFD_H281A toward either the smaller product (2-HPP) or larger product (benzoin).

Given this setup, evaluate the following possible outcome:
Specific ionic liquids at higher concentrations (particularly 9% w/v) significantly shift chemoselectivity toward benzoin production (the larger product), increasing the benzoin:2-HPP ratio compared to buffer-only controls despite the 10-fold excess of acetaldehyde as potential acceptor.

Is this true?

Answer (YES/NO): NO